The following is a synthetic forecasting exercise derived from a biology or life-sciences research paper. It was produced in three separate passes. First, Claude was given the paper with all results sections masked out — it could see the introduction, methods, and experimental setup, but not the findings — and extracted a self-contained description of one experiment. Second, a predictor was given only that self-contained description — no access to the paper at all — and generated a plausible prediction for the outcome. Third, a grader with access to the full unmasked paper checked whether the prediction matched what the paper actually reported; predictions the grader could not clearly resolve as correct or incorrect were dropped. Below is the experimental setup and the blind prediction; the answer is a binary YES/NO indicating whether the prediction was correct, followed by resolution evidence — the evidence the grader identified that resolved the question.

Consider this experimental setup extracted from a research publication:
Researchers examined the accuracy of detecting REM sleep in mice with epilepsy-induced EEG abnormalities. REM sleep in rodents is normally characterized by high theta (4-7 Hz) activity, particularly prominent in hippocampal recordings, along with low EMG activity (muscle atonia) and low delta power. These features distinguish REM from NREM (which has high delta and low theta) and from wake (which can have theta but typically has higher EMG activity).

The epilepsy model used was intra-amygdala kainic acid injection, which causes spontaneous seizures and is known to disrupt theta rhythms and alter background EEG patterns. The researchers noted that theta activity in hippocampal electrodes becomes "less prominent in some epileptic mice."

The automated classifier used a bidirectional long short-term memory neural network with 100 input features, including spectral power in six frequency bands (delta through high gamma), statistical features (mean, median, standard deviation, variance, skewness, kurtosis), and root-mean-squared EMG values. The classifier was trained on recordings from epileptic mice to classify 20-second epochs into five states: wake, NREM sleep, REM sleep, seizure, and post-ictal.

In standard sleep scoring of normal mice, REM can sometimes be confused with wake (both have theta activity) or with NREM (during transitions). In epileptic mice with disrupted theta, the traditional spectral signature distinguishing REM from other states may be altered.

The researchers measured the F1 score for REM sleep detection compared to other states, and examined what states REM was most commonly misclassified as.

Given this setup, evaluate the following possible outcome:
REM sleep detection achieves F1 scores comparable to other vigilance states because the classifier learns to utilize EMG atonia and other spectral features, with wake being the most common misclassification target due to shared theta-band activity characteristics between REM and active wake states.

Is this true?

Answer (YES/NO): NO